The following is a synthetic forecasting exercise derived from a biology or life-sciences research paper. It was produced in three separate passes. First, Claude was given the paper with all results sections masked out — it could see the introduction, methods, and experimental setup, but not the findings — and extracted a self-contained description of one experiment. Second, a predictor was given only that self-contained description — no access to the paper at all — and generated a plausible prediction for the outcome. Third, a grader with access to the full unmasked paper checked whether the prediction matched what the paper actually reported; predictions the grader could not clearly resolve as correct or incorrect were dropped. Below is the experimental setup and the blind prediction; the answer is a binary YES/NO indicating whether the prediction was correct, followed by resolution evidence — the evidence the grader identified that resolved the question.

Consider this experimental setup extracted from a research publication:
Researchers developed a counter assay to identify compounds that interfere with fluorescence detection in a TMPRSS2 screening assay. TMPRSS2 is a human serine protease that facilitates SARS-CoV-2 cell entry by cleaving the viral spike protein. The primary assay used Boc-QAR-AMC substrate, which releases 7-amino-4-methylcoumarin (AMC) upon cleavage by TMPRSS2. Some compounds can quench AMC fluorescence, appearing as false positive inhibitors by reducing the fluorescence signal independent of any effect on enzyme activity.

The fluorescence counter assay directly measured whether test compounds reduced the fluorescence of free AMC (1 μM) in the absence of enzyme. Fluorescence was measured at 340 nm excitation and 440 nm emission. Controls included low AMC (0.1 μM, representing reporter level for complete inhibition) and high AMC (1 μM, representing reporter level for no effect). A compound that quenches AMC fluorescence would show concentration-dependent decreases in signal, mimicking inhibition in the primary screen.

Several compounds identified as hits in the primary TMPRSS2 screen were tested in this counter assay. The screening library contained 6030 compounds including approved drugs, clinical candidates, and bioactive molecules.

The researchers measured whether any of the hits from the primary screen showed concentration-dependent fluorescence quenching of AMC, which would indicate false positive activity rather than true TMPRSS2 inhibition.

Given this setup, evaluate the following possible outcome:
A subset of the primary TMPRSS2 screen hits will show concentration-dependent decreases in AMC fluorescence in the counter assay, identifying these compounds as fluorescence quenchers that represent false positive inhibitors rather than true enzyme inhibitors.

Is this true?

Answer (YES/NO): NO